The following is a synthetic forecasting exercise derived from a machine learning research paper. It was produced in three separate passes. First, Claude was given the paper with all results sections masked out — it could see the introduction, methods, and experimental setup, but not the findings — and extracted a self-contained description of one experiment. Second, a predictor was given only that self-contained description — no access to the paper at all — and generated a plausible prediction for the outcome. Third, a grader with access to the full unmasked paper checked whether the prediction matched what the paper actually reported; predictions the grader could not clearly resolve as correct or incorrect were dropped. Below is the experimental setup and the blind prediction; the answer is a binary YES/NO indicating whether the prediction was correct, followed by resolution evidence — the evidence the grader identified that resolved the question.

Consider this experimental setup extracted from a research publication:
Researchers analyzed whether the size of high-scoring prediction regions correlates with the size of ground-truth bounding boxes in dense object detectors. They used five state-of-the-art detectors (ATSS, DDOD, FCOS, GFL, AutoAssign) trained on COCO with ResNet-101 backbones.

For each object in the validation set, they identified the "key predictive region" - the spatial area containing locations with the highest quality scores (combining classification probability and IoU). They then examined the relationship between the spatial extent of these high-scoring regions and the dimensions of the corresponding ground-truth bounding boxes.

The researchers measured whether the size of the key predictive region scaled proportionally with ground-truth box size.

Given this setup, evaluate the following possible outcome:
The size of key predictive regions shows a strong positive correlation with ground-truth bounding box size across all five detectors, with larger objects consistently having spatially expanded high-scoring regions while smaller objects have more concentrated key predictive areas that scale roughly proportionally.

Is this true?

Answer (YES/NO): NO